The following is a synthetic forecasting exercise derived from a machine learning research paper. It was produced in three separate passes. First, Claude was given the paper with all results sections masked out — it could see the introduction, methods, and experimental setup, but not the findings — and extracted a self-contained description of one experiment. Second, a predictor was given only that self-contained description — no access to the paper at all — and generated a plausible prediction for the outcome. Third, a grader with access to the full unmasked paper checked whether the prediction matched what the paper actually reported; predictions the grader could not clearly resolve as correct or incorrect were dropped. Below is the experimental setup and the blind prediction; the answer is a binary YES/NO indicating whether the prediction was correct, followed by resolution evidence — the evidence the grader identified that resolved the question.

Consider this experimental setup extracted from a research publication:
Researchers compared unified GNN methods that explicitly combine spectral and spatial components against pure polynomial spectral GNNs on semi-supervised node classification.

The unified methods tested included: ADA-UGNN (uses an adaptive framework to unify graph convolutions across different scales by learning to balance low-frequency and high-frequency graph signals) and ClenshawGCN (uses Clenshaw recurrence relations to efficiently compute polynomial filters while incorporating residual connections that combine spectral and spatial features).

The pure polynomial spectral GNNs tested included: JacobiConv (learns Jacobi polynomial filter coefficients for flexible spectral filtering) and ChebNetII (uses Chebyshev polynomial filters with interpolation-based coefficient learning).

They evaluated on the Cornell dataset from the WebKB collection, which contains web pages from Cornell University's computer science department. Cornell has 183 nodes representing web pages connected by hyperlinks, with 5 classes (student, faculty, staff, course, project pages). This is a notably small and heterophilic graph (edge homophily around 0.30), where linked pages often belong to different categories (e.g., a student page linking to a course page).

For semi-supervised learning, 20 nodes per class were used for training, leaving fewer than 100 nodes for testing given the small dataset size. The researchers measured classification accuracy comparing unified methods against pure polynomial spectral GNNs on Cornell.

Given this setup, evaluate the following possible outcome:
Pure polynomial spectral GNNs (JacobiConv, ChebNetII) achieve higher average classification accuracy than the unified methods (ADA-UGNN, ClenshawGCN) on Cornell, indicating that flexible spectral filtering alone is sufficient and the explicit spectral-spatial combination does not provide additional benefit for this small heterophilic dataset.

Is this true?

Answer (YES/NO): NO